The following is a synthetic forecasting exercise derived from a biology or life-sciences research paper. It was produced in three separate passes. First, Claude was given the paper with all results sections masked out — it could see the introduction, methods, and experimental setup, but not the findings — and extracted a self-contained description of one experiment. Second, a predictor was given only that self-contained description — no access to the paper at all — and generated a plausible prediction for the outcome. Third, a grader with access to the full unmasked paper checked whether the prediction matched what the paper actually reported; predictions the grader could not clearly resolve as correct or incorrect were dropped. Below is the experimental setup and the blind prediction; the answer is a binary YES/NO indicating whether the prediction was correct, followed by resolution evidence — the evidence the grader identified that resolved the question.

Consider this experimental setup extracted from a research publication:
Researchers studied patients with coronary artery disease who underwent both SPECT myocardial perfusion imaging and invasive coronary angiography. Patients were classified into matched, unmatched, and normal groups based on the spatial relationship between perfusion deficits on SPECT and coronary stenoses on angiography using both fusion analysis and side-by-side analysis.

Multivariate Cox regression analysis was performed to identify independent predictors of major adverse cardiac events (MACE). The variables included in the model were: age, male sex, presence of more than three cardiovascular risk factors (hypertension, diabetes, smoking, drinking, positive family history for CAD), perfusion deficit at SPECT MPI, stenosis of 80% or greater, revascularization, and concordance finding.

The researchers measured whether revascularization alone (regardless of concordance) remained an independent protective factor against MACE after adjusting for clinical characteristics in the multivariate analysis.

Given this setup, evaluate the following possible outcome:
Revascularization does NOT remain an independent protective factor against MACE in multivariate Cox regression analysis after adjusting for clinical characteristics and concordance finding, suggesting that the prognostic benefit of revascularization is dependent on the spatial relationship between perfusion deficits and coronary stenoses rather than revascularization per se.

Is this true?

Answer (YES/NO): YES